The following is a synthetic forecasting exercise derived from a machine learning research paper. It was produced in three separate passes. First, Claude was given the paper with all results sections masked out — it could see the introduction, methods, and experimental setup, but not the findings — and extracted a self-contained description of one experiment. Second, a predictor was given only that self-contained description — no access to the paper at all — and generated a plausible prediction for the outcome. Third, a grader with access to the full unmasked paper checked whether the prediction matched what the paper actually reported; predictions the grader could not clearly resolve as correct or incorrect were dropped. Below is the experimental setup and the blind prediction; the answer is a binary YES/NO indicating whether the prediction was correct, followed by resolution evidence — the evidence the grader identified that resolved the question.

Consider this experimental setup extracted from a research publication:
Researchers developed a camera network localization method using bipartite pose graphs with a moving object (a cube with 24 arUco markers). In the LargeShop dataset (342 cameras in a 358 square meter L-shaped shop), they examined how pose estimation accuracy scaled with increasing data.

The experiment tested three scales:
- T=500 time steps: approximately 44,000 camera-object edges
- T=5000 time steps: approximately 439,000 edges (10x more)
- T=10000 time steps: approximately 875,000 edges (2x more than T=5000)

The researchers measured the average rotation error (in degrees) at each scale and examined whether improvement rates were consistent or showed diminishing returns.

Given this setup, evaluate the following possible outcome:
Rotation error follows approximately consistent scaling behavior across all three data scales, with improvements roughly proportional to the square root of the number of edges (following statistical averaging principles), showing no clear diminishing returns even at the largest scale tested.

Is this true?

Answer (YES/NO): NO